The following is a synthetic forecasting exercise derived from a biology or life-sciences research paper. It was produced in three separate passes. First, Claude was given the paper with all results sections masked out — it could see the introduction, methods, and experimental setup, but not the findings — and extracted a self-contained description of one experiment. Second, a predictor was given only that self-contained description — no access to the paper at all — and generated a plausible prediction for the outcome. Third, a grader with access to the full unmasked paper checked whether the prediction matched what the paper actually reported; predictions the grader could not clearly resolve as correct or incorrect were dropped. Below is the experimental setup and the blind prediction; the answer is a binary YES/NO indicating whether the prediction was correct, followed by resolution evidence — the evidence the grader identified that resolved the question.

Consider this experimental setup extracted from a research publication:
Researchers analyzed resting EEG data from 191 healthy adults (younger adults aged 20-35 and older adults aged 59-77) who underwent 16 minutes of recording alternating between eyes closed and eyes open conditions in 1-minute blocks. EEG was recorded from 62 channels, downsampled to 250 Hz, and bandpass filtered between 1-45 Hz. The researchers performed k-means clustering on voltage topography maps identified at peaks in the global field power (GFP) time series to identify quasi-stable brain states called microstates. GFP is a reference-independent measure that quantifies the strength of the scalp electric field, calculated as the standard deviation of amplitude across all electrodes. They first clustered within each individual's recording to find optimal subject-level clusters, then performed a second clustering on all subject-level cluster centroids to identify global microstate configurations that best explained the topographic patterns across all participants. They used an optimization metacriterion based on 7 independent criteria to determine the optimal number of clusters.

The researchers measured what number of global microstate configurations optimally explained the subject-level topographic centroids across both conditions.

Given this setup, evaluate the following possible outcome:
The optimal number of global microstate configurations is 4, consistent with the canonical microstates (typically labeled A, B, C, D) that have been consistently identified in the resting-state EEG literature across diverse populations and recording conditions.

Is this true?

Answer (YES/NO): NO